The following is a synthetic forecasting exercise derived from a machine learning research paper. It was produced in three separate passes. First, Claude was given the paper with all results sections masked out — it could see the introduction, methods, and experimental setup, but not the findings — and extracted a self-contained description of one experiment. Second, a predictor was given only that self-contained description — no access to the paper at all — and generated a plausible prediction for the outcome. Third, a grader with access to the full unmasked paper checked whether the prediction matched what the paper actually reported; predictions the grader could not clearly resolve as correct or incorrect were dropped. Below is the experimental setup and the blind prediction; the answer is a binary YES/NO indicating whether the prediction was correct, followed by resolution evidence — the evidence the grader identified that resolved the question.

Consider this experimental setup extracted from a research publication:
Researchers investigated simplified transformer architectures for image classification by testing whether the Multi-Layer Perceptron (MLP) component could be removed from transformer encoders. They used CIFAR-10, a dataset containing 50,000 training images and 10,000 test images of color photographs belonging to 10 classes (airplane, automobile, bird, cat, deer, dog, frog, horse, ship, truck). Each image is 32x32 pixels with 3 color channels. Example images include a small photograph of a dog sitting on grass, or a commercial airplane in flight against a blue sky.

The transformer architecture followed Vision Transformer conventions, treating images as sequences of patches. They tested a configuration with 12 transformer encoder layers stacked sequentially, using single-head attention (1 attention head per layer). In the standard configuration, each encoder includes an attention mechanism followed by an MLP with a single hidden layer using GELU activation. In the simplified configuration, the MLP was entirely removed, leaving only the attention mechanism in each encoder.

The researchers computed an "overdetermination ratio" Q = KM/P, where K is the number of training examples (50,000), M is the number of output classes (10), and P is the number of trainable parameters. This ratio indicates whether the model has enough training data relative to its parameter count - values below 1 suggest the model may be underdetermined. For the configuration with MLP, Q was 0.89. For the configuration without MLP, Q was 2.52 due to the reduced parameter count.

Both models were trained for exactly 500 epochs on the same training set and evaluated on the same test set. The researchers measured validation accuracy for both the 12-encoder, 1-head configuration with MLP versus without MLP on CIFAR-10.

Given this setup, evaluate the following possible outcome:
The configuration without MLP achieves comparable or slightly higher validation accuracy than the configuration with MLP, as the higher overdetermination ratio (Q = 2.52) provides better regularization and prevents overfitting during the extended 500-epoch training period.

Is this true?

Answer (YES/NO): NO